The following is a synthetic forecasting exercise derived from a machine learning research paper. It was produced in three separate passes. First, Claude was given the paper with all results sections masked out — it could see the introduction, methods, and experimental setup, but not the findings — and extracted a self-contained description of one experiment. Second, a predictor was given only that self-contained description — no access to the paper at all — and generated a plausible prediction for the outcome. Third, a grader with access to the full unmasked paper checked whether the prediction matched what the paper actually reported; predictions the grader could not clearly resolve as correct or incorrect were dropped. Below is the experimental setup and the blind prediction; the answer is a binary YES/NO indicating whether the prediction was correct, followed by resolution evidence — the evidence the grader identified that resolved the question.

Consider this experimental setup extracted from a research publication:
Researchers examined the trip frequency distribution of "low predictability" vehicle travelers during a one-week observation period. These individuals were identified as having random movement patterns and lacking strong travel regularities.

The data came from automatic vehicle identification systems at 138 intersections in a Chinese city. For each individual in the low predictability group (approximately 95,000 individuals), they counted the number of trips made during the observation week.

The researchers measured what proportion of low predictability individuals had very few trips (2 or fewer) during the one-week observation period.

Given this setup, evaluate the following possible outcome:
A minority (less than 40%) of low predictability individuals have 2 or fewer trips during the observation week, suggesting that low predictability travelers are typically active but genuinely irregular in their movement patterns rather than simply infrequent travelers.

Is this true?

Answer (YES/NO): YES